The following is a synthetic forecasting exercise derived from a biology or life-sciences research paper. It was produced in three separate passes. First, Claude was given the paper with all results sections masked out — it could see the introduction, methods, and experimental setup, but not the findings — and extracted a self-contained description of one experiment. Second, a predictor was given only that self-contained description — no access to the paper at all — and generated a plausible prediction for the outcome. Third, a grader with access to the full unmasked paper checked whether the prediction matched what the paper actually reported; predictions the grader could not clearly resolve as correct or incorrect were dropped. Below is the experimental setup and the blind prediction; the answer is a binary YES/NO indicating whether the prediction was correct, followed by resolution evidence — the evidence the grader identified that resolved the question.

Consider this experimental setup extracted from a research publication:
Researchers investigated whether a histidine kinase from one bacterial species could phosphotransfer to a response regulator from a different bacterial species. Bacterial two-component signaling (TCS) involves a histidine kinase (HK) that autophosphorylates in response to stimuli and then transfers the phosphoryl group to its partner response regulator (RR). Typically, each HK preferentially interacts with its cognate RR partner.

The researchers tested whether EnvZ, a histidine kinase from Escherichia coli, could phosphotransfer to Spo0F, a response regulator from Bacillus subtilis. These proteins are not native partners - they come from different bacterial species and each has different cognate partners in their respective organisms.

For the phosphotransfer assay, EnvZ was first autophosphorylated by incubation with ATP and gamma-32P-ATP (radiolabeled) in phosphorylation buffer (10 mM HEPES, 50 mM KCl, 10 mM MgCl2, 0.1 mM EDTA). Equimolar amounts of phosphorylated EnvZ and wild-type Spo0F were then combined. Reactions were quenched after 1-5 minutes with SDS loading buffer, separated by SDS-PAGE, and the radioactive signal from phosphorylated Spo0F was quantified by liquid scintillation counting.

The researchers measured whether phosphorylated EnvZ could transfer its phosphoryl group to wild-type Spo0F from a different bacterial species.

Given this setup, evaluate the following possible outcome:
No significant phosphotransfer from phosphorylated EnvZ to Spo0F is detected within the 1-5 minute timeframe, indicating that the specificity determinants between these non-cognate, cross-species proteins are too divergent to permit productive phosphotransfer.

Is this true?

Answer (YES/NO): NO